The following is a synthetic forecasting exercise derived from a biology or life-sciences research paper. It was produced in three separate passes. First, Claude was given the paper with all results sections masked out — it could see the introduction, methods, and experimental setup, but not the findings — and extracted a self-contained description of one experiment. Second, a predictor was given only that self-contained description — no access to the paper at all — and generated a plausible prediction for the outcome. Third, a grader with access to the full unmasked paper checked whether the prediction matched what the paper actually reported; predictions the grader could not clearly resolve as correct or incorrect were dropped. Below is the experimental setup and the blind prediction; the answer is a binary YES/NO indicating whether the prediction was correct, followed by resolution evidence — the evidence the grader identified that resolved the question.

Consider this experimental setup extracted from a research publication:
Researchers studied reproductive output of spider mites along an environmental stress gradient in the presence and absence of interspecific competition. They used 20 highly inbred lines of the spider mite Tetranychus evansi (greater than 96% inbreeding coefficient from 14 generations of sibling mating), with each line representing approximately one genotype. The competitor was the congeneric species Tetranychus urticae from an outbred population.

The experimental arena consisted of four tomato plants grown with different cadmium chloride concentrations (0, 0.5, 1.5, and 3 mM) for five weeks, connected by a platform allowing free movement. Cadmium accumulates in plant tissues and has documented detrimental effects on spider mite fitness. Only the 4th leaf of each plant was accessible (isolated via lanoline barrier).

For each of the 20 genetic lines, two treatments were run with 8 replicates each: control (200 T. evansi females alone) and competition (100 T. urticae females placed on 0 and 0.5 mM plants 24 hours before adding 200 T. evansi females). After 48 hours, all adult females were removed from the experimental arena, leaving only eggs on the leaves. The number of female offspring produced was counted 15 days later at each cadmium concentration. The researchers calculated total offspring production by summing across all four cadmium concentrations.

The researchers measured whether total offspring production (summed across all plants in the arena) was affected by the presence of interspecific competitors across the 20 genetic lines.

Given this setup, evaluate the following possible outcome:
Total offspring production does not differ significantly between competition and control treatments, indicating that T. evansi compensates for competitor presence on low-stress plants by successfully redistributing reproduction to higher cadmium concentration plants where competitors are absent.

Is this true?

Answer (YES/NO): NO